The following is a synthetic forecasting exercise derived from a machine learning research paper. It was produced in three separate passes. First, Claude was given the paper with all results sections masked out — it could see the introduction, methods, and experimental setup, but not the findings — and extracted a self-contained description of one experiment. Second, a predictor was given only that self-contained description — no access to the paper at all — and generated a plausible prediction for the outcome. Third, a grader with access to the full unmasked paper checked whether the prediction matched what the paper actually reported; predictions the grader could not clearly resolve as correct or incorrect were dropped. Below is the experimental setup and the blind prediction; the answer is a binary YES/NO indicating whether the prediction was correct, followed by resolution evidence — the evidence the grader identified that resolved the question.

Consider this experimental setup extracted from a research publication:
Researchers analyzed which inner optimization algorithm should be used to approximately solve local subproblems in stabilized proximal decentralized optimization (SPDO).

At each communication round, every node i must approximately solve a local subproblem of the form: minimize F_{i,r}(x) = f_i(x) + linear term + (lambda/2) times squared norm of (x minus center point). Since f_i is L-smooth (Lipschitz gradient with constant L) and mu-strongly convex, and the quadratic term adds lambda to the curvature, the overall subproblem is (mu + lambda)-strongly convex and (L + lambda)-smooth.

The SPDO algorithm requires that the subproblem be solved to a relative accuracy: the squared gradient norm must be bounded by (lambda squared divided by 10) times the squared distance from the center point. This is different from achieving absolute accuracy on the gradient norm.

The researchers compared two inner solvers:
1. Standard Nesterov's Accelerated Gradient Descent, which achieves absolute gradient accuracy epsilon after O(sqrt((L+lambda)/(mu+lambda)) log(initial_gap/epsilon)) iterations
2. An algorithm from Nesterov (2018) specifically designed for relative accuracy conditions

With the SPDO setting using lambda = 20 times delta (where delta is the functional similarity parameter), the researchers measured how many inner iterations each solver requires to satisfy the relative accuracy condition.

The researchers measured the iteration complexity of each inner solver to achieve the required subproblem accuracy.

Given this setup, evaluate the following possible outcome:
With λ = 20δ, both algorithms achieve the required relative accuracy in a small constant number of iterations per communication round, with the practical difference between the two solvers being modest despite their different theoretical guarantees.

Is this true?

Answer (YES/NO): NO